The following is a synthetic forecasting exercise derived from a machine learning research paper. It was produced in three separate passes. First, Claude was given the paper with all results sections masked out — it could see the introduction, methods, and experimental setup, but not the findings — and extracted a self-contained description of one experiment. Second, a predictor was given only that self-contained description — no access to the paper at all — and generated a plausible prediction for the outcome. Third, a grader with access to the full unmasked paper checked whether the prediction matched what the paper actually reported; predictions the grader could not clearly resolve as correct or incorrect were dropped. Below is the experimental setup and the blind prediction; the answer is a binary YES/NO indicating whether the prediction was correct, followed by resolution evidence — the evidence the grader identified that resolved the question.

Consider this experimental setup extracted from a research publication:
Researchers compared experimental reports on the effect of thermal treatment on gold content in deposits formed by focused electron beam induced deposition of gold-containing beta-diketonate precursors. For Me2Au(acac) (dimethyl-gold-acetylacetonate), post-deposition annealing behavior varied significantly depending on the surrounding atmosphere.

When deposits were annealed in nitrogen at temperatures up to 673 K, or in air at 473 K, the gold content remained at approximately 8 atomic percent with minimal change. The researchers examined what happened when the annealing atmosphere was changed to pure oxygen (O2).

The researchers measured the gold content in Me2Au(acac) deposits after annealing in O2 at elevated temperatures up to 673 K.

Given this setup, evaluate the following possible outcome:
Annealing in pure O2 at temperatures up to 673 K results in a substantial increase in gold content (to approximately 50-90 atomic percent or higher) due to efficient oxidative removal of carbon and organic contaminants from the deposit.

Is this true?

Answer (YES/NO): YES